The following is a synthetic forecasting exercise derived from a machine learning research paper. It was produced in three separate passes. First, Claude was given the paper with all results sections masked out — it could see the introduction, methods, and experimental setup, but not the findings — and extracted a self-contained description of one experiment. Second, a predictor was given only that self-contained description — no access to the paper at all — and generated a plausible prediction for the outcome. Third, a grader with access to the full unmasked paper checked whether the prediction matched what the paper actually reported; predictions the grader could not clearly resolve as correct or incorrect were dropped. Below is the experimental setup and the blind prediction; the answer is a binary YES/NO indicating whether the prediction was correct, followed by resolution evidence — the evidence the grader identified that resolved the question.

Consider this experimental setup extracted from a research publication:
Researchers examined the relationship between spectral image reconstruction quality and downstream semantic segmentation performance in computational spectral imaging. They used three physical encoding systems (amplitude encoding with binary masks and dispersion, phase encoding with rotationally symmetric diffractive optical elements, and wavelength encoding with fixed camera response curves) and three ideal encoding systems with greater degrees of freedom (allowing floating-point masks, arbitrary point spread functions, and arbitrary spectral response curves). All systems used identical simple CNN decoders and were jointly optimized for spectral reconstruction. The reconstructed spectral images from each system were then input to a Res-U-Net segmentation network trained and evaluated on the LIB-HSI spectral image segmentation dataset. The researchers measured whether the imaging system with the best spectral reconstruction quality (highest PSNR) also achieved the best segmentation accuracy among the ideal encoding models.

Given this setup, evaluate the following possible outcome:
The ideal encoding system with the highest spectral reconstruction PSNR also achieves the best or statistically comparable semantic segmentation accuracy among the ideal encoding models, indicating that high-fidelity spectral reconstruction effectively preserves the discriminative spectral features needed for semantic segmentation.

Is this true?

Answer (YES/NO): NO